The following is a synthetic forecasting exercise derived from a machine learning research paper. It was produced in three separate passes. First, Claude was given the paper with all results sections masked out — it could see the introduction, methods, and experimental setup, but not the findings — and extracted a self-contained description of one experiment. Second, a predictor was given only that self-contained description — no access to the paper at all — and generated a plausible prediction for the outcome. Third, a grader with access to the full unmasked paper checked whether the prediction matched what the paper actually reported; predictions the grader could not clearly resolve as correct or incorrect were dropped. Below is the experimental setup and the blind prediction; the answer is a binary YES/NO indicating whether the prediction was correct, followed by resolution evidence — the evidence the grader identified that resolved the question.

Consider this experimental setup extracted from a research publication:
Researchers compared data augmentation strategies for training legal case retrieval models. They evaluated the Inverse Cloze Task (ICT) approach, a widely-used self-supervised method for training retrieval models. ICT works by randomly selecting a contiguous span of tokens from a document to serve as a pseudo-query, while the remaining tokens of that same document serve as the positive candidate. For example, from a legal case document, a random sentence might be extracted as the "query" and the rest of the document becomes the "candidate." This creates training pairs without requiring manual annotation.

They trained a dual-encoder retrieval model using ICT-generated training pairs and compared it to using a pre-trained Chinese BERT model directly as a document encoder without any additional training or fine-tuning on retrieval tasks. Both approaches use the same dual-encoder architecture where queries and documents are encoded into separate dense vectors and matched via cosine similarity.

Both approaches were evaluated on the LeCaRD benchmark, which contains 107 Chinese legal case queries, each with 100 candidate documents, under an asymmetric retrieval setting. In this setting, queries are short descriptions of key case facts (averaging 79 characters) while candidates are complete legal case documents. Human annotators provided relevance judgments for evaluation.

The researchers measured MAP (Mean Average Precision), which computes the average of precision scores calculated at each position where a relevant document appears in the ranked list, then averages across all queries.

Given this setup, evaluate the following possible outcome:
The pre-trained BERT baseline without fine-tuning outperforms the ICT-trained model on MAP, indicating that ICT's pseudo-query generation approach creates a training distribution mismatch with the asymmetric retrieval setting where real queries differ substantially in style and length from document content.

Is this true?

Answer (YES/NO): NO